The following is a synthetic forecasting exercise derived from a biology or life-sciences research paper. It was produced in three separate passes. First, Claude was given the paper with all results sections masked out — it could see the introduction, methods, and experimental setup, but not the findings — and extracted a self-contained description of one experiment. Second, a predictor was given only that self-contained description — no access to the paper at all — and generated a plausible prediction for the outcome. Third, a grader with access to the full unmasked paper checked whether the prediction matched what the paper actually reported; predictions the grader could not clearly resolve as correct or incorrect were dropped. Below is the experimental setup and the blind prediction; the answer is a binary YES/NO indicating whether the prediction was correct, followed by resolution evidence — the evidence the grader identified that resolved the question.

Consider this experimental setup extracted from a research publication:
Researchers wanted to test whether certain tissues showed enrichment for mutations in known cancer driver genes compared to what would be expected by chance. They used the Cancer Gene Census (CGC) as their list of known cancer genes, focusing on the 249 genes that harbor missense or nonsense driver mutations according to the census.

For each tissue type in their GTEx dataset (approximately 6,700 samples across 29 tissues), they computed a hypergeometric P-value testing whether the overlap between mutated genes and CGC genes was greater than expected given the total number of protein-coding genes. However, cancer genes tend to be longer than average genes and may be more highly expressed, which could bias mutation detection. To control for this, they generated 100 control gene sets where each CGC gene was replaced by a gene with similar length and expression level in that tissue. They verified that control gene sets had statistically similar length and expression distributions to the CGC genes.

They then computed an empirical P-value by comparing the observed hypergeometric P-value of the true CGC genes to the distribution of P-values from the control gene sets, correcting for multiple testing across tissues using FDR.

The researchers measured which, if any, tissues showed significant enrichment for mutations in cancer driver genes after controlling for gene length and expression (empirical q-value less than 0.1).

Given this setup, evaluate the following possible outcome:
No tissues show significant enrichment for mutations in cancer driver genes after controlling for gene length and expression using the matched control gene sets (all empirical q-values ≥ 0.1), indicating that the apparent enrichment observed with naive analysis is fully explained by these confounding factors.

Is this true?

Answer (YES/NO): NO